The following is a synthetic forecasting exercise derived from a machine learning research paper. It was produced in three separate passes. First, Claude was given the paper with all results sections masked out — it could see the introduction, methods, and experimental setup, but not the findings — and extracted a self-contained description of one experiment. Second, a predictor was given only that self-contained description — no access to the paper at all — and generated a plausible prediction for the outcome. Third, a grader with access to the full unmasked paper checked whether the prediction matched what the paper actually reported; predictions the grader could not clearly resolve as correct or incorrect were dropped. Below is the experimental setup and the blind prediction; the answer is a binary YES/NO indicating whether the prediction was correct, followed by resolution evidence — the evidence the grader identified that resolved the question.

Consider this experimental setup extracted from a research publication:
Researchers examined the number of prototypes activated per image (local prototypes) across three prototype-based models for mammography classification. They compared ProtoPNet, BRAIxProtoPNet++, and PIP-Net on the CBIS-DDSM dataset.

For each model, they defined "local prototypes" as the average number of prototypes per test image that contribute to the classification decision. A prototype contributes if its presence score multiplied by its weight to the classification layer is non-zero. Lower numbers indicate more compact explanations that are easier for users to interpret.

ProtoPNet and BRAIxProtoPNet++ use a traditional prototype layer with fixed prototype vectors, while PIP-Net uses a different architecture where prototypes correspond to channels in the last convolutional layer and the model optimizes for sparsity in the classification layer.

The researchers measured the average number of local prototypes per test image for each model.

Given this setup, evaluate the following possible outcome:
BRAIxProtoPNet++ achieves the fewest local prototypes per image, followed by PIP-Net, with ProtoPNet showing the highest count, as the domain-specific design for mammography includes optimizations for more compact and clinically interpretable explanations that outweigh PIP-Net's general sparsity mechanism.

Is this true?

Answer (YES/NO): NO